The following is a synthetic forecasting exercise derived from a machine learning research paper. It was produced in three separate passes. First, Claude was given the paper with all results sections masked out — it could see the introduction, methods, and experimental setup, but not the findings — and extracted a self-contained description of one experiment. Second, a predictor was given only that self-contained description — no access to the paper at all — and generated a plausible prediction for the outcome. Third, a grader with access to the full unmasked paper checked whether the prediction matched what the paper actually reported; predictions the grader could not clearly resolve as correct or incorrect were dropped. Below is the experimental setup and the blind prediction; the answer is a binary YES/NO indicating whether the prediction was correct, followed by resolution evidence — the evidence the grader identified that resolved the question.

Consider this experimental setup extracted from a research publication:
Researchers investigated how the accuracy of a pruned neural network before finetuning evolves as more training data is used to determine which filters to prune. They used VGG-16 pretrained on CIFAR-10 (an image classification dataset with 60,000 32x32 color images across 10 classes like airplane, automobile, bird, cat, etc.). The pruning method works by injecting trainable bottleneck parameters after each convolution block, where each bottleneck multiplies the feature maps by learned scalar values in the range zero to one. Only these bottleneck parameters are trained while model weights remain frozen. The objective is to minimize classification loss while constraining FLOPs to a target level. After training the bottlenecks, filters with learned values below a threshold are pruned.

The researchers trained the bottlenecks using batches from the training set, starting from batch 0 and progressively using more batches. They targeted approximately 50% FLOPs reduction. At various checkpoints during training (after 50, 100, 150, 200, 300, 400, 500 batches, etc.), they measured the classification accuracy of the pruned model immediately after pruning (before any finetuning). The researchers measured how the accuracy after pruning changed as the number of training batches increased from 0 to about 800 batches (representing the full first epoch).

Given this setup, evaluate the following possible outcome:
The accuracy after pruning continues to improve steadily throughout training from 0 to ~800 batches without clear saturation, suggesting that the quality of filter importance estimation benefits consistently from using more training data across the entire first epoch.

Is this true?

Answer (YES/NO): NO